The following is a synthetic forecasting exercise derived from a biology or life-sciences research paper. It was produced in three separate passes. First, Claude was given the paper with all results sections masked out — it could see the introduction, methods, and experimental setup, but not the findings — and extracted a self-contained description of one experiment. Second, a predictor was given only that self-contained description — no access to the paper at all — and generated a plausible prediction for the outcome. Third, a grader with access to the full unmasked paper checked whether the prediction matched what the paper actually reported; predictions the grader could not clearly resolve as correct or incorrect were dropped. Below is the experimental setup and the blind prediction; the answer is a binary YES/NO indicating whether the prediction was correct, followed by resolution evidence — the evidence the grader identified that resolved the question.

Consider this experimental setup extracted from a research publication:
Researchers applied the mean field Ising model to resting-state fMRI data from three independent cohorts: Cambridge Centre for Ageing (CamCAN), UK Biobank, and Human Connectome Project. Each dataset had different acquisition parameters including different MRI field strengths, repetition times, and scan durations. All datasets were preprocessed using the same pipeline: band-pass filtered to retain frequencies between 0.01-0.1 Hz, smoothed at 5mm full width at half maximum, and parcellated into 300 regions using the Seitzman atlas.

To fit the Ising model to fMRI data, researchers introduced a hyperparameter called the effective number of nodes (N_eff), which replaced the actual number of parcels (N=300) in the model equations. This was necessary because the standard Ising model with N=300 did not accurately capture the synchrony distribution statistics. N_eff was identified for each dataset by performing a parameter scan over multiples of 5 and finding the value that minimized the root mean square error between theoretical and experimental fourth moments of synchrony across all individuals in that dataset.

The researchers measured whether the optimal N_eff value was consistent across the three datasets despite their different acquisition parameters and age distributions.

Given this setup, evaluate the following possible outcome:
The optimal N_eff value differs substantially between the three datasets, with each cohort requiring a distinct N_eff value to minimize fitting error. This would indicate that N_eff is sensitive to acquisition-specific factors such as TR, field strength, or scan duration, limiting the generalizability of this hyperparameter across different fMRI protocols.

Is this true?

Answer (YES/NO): NO